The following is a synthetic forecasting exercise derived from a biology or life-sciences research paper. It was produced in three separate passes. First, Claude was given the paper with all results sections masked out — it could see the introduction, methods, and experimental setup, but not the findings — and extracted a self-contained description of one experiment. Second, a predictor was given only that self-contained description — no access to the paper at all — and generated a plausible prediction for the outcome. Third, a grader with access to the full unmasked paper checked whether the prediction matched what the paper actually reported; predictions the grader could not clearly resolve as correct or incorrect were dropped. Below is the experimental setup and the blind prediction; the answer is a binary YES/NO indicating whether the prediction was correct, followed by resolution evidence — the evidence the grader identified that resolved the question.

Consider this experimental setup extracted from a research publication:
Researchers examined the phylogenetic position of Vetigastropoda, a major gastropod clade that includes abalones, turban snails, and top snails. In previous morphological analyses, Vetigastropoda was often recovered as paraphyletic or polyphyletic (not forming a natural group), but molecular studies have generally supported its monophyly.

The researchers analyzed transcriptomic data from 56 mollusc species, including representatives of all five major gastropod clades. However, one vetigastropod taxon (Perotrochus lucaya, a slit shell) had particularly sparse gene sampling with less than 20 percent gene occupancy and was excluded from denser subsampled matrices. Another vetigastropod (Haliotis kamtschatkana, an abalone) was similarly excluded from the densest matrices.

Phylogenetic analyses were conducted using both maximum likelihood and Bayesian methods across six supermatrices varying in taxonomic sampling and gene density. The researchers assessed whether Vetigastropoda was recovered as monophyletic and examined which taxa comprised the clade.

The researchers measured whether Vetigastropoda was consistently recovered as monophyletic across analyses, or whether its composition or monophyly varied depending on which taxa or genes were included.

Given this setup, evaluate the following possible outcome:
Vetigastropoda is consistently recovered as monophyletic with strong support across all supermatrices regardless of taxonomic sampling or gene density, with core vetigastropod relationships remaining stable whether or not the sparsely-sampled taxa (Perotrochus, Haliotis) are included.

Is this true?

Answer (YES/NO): NO